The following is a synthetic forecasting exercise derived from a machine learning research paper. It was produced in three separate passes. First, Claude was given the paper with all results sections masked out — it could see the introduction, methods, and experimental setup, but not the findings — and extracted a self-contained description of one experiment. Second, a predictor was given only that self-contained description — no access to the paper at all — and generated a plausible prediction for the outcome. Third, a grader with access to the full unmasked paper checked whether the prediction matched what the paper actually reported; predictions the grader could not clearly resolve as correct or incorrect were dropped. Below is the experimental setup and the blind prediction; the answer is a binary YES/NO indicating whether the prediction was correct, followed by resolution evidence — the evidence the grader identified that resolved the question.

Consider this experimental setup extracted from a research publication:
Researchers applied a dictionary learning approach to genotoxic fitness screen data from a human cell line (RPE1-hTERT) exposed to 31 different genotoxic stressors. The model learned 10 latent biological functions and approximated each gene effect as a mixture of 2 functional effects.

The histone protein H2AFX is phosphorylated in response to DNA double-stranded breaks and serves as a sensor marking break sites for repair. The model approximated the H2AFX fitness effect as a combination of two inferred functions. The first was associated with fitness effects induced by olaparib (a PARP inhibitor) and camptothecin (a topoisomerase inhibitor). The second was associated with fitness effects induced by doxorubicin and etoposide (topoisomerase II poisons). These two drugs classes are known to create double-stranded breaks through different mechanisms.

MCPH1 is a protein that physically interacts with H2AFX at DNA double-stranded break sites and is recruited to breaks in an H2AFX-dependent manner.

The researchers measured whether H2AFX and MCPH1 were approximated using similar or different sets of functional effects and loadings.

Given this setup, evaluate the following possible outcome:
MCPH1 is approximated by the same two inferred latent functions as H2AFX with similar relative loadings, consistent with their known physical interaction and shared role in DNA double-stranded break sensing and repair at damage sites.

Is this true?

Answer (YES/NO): YES